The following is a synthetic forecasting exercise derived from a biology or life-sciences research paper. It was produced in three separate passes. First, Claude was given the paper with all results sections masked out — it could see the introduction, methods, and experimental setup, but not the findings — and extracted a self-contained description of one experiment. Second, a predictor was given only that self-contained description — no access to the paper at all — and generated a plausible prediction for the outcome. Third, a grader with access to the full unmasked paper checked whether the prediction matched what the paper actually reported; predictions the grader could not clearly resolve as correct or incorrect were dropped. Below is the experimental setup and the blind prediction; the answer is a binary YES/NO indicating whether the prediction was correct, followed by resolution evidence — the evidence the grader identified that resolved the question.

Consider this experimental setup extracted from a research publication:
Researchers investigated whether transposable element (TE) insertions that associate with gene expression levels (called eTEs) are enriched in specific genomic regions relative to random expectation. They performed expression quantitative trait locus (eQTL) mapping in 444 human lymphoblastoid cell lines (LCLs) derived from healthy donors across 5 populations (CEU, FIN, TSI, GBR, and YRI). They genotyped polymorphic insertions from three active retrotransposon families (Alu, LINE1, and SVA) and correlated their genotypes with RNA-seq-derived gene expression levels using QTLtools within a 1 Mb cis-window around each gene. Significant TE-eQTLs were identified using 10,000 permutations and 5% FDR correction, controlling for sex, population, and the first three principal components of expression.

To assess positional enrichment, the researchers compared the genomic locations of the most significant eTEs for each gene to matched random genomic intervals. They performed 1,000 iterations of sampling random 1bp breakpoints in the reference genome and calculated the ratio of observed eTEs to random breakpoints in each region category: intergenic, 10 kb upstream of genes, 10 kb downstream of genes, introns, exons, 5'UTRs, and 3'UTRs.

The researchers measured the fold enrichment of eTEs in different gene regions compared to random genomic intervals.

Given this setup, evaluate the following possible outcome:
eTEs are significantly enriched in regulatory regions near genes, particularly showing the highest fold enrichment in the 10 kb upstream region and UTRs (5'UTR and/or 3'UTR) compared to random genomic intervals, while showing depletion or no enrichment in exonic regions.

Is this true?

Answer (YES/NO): NO